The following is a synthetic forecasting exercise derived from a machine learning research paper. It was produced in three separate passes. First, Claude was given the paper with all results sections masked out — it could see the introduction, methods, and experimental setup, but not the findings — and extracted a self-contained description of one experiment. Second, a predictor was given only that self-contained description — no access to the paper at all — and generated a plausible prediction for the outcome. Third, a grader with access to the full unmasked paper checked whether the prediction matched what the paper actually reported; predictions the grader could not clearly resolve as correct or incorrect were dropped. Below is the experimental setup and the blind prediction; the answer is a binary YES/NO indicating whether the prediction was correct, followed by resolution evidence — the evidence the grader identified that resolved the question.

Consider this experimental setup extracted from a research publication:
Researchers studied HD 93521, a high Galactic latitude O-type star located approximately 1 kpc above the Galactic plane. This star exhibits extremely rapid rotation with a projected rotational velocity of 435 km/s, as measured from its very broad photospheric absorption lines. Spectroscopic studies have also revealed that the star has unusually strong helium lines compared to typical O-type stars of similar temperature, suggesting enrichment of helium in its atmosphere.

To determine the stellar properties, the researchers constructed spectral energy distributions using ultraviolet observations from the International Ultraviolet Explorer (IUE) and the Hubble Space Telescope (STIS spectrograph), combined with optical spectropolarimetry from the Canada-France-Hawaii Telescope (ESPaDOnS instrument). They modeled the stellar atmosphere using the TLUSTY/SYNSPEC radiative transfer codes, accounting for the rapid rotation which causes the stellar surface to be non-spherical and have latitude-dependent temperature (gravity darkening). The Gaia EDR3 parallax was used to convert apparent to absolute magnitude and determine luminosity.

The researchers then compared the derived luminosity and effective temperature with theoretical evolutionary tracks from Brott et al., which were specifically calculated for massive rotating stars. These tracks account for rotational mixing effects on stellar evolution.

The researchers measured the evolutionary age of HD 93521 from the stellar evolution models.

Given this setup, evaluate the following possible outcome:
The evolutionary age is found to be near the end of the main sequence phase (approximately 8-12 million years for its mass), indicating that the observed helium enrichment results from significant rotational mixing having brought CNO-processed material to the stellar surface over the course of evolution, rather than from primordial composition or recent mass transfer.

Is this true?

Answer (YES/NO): NO